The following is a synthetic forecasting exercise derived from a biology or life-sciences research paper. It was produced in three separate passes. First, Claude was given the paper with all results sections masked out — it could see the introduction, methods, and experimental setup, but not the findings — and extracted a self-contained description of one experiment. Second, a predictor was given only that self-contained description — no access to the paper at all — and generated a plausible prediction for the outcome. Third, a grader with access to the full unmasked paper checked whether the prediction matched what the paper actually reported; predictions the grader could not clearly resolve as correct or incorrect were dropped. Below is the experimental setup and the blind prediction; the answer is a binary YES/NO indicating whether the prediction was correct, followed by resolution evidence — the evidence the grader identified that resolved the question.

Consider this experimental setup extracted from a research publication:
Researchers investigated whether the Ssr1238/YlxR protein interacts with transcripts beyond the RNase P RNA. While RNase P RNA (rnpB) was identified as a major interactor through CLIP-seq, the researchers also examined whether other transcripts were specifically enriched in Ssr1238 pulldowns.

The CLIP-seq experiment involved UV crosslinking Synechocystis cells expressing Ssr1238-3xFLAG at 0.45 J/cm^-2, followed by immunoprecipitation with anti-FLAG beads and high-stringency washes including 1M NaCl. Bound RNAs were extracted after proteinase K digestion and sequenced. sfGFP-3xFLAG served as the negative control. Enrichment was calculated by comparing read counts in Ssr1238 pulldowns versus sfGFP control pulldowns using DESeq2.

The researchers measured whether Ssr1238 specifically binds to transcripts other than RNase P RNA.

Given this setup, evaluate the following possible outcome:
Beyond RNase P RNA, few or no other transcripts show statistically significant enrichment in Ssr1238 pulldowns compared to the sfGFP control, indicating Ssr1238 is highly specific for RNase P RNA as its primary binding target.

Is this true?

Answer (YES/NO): NO